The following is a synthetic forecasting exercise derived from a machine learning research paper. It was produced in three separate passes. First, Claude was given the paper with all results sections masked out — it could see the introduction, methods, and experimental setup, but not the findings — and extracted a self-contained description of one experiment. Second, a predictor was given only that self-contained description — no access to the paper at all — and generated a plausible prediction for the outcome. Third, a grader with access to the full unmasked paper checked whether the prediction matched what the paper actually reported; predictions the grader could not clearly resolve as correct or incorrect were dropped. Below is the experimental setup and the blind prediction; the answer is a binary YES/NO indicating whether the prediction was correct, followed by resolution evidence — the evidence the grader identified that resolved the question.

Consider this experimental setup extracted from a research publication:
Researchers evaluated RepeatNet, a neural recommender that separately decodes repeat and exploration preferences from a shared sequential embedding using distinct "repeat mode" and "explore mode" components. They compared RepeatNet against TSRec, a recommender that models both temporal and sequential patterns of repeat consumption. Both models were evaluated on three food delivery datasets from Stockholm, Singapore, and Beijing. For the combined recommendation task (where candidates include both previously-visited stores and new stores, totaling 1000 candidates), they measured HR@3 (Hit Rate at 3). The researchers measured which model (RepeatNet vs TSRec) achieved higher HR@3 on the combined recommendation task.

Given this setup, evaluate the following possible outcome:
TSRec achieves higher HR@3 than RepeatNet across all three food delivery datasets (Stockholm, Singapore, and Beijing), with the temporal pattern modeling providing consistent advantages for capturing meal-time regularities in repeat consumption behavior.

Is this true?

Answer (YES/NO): NO